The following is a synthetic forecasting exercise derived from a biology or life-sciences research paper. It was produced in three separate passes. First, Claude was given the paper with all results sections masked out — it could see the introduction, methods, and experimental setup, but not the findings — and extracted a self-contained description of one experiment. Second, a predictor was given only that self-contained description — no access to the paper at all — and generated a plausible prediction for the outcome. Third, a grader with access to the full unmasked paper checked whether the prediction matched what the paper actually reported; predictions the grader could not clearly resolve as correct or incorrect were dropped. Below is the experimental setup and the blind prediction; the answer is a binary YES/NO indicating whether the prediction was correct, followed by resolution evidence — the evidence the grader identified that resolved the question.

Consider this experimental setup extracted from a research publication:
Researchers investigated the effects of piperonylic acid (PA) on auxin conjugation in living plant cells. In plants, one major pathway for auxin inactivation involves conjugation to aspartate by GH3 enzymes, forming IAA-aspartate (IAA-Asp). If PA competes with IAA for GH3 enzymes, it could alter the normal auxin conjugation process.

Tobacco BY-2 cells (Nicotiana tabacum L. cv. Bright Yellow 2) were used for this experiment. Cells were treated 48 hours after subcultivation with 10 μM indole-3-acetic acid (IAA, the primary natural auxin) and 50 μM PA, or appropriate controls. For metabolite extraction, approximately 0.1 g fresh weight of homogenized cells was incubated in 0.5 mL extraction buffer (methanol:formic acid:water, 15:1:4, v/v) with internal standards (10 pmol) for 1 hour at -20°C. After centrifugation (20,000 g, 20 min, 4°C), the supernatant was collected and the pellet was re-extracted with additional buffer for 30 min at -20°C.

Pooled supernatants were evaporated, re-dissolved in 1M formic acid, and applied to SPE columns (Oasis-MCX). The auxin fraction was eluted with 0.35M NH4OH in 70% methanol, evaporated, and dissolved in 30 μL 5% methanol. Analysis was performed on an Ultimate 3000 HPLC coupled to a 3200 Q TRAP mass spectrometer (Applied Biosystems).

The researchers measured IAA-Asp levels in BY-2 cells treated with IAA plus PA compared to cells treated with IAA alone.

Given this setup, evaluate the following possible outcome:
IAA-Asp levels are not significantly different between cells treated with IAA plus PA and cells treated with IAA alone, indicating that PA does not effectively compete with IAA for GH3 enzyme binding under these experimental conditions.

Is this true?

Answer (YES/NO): NO